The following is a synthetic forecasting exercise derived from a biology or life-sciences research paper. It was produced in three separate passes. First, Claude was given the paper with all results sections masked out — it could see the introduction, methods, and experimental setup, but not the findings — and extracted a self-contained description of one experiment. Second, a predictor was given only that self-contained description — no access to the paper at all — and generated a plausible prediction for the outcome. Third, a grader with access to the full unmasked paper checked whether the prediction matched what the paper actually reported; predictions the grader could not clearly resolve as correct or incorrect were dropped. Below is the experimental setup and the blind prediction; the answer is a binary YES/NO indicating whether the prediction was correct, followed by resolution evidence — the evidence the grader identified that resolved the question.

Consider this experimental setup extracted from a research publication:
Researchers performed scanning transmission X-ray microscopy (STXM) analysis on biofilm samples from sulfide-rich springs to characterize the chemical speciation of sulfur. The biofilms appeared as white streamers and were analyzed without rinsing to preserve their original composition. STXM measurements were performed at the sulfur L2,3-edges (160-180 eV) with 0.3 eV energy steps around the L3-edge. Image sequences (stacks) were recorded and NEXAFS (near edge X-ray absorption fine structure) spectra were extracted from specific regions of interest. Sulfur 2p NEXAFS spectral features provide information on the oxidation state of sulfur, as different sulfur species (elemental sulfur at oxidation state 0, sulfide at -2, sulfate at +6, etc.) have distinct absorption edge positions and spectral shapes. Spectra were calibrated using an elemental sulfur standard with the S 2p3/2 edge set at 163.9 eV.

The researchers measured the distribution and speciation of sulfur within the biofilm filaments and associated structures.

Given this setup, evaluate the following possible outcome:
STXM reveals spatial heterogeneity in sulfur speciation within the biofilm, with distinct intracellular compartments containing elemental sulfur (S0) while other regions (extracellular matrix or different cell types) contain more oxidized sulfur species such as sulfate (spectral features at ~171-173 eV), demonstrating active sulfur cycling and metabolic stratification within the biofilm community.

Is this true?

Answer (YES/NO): NO